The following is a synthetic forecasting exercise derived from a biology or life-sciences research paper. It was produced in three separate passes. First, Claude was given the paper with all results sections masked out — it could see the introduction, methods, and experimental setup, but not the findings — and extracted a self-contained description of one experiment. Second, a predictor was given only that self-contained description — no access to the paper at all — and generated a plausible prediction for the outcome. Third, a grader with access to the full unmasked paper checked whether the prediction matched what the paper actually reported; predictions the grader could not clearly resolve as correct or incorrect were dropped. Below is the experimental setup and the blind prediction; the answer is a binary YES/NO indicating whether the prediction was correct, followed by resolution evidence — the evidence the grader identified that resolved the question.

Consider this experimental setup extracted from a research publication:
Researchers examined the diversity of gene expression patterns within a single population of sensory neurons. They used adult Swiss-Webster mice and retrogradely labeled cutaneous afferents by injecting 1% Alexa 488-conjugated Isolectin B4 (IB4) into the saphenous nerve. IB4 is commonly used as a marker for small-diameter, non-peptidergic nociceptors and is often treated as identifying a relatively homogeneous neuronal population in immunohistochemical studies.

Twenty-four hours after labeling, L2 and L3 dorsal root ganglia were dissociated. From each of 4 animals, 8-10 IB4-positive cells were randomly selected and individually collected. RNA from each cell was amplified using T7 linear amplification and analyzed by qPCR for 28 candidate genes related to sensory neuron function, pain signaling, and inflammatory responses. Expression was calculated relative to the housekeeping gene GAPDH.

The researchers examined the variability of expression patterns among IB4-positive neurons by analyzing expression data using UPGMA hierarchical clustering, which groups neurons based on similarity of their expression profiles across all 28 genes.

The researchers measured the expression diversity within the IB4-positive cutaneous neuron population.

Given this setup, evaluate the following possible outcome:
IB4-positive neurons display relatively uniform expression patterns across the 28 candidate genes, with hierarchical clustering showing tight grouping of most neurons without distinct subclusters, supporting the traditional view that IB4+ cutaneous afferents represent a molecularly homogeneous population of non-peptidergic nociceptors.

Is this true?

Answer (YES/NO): NO